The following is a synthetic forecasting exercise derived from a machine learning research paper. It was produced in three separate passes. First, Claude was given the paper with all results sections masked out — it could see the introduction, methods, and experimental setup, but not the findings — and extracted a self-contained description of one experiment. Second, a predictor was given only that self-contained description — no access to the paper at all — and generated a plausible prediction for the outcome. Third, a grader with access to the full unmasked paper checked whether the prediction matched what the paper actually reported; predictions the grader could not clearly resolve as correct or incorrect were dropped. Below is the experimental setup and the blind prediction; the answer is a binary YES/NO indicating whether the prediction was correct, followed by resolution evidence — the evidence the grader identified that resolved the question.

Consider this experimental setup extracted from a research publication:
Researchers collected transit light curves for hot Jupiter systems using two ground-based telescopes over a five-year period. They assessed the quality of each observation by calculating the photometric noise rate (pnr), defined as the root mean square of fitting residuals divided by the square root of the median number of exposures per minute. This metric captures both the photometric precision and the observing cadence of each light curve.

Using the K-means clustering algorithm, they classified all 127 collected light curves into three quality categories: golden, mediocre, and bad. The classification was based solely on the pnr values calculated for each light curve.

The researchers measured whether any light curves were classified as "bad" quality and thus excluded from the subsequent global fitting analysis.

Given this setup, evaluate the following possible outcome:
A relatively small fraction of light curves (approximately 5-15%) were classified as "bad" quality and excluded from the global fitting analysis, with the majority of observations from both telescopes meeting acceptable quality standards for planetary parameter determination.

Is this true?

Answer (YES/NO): NO